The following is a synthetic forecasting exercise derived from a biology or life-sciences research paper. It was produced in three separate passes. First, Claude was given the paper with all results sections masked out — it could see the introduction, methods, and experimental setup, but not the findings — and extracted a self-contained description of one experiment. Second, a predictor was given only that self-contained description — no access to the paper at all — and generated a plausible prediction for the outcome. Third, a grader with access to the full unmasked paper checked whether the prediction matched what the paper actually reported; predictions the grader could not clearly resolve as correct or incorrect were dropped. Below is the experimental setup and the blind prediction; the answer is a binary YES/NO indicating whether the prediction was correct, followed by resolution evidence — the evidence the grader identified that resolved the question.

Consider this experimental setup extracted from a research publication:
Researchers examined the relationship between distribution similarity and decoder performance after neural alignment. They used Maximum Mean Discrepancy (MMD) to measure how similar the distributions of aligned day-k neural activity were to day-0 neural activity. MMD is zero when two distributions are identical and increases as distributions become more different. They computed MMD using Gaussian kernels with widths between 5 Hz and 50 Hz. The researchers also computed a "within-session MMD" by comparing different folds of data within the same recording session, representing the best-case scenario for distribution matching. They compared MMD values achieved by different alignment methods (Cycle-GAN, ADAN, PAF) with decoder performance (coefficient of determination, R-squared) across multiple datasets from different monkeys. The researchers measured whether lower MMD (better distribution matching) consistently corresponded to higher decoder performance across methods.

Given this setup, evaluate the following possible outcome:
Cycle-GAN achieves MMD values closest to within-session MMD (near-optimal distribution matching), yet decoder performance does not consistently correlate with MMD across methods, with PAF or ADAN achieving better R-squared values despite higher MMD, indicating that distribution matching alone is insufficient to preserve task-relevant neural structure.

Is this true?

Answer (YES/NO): NO